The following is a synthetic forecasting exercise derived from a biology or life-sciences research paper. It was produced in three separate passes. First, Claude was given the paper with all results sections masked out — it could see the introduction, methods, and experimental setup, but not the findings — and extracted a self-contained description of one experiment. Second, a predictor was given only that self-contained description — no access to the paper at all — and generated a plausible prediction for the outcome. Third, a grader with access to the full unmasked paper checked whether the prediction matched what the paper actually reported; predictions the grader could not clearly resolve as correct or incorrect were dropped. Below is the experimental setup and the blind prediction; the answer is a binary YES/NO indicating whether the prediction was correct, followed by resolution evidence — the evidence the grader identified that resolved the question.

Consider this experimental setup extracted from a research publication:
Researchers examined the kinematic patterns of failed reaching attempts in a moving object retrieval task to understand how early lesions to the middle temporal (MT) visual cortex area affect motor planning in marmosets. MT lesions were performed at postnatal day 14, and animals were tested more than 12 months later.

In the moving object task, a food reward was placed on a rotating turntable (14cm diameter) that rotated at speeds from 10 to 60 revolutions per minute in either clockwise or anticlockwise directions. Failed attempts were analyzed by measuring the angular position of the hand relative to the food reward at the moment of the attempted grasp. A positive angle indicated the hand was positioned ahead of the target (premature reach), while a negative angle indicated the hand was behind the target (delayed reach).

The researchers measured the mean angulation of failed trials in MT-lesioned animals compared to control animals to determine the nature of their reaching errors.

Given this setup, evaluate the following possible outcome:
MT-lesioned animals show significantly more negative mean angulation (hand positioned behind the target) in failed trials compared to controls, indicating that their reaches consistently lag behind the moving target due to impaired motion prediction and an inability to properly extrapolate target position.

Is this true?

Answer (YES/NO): NO